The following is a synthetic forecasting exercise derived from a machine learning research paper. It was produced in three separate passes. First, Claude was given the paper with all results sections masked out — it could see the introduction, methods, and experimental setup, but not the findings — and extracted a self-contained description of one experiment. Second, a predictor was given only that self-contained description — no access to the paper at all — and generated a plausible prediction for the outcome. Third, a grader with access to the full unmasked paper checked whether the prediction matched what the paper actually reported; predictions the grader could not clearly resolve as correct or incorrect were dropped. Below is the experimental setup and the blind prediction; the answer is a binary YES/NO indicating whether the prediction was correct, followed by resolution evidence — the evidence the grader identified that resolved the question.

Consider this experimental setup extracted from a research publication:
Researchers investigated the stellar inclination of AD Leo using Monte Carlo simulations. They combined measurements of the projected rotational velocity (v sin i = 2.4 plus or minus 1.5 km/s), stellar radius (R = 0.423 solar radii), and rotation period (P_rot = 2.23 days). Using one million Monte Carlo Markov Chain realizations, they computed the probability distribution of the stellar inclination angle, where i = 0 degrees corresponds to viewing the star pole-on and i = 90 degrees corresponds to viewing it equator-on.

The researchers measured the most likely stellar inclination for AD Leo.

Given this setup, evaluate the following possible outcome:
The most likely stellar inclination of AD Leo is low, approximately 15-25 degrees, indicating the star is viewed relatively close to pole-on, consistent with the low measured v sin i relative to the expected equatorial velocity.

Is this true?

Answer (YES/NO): NO